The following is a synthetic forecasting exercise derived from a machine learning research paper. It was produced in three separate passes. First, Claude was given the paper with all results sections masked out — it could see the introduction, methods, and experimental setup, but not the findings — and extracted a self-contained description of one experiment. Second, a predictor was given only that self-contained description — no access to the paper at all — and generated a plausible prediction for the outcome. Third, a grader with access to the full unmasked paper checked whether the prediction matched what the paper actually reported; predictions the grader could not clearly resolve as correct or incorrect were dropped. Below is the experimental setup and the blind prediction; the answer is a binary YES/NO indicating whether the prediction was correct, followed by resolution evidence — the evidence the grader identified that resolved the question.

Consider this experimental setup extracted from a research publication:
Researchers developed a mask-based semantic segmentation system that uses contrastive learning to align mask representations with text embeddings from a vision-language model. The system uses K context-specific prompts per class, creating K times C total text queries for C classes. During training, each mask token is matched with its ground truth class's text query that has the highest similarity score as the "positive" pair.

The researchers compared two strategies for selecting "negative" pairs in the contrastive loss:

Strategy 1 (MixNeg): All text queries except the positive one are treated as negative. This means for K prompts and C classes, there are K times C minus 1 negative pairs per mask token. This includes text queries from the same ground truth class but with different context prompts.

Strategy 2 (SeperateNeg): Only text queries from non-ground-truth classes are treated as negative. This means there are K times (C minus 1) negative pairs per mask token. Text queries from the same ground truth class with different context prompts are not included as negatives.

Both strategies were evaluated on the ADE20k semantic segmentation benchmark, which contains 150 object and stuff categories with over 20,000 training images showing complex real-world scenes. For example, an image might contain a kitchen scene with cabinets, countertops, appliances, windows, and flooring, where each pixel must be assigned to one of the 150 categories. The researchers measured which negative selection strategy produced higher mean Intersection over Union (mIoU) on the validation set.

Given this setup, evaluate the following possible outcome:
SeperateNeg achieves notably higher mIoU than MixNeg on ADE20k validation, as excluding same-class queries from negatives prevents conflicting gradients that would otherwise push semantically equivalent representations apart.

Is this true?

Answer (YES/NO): NO